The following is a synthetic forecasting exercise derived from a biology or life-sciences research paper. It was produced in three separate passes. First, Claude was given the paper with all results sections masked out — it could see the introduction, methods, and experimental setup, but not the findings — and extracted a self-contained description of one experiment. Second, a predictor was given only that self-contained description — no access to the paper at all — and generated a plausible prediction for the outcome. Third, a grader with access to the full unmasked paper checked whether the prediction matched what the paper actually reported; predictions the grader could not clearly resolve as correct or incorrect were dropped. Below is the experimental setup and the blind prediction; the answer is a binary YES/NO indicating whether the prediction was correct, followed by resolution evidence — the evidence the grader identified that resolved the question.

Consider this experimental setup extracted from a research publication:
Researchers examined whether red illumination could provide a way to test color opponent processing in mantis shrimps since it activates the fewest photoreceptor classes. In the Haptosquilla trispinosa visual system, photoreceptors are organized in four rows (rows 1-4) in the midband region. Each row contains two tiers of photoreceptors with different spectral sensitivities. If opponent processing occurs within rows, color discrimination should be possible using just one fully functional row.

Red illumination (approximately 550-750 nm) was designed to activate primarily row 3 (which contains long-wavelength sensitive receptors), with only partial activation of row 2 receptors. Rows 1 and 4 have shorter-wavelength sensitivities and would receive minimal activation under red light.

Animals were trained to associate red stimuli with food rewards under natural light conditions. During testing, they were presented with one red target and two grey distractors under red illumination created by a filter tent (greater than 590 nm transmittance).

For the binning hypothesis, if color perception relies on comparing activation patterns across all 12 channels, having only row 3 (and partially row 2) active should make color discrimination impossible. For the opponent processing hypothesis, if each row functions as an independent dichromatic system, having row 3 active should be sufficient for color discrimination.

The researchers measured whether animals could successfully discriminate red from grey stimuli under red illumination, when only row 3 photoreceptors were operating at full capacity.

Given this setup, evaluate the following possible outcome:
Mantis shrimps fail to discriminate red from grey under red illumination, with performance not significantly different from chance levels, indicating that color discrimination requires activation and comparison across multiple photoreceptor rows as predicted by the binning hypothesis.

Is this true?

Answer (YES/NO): NO